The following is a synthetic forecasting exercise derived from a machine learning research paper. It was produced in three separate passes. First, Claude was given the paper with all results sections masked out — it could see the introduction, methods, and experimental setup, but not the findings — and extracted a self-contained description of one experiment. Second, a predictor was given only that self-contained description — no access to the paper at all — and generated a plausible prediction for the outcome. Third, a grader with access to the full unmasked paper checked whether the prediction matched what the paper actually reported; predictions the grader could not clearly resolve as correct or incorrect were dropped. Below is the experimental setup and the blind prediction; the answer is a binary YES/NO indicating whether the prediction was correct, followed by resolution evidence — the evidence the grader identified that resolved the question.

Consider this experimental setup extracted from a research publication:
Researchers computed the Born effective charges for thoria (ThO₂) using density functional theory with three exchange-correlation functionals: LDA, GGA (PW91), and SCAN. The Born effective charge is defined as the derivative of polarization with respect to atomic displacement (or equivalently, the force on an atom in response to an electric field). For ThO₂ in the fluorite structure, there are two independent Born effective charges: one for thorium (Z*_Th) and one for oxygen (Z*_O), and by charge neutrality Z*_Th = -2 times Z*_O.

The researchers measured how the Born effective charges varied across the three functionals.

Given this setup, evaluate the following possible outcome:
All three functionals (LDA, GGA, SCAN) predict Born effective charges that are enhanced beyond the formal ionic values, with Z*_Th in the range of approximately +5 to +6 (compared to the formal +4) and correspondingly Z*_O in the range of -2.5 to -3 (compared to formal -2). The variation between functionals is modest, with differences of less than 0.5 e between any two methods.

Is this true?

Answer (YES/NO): YES